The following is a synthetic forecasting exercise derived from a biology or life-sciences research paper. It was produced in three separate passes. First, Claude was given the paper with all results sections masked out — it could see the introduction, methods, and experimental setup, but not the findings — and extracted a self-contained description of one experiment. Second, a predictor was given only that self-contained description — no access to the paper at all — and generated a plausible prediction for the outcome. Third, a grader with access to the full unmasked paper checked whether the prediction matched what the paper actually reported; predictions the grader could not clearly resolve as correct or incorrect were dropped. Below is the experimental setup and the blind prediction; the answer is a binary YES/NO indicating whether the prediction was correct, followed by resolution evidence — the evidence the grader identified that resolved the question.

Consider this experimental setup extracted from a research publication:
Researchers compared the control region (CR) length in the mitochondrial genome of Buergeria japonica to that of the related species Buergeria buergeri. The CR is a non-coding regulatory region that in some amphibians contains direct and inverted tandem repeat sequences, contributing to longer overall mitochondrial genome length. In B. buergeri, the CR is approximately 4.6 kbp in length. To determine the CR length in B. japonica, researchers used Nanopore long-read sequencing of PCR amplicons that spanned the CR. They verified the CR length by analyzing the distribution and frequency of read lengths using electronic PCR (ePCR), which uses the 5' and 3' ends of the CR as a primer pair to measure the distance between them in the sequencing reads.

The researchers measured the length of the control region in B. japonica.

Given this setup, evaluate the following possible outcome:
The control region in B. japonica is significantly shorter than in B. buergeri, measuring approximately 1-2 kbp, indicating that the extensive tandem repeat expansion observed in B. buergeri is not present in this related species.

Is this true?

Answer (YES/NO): NO